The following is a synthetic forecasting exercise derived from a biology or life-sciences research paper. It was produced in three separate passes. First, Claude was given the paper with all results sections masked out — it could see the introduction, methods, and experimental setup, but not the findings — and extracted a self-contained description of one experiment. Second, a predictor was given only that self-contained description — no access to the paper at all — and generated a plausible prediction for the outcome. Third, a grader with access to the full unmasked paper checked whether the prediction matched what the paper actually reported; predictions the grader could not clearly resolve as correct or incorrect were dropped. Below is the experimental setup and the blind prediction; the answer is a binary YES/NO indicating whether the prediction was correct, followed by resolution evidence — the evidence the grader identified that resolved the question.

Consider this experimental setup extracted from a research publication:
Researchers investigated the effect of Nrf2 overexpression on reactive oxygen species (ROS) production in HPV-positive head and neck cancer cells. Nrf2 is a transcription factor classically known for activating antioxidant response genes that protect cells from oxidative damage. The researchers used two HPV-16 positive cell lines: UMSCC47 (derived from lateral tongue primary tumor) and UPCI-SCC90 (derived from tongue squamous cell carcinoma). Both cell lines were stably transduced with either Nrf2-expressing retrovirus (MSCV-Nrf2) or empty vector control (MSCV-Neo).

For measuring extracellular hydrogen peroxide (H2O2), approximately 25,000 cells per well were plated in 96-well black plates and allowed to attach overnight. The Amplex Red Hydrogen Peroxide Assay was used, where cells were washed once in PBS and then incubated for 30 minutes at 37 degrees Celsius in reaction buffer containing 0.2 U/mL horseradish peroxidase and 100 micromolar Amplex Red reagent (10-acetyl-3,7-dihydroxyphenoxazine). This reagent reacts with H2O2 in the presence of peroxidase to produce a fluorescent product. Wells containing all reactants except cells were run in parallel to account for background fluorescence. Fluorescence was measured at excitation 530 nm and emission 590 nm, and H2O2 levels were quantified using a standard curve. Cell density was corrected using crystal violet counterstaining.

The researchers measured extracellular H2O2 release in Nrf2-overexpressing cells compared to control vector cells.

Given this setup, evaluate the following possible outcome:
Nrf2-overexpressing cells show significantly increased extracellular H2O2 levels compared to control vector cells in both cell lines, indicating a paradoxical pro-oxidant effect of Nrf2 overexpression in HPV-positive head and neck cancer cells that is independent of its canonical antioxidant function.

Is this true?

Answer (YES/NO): YES